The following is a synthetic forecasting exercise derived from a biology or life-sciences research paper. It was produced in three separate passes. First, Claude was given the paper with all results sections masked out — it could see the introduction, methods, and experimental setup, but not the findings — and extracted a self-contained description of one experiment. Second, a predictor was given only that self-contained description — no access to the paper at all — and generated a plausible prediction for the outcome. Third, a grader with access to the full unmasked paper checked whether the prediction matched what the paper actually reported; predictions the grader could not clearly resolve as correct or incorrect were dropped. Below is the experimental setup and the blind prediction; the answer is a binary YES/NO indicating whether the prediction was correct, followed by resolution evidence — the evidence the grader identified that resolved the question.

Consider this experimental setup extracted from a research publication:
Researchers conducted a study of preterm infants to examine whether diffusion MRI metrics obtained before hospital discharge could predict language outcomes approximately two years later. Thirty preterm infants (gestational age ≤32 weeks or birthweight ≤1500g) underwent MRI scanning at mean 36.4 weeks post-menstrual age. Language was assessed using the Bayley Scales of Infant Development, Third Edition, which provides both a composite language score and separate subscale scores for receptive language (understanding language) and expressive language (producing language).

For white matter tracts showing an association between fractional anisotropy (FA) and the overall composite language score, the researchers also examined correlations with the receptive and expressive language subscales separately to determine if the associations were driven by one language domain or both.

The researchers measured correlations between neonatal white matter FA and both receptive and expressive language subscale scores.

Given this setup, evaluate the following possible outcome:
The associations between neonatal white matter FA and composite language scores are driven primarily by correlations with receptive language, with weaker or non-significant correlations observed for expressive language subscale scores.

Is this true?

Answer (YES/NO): NO